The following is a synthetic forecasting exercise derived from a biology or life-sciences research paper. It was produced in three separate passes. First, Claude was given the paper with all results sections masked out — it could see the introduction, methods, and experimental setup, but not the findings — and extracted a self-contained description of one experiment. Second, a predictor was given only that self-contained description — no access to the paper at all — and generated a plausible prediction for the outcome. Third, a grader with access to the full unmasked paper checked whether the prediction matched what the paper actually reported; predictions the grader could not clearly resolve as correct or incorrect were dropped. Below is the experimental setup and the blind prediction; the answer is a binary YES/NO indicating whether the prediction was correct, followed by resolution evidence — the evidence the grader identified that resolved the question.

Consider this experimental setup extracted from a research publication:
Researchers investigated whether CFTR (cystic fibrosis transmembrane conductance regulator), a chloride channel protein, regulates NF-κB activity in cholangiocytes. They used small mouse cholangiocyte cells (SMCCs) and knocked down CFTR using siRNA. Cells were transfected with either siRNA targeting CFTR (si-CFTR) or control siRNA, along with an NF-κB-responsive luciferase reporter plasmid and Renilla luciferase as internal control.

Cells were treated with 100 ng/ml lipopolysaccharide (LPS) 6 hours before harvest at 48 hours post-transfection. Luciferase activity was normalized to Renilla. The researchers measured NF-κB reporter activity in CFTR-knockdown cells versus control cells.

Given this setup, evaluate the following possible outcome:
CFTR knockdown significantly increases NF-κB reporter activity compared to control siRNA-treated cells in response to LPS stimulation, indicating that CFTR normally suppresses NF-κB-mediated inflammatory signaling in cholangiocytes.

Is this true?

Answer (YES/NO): YES